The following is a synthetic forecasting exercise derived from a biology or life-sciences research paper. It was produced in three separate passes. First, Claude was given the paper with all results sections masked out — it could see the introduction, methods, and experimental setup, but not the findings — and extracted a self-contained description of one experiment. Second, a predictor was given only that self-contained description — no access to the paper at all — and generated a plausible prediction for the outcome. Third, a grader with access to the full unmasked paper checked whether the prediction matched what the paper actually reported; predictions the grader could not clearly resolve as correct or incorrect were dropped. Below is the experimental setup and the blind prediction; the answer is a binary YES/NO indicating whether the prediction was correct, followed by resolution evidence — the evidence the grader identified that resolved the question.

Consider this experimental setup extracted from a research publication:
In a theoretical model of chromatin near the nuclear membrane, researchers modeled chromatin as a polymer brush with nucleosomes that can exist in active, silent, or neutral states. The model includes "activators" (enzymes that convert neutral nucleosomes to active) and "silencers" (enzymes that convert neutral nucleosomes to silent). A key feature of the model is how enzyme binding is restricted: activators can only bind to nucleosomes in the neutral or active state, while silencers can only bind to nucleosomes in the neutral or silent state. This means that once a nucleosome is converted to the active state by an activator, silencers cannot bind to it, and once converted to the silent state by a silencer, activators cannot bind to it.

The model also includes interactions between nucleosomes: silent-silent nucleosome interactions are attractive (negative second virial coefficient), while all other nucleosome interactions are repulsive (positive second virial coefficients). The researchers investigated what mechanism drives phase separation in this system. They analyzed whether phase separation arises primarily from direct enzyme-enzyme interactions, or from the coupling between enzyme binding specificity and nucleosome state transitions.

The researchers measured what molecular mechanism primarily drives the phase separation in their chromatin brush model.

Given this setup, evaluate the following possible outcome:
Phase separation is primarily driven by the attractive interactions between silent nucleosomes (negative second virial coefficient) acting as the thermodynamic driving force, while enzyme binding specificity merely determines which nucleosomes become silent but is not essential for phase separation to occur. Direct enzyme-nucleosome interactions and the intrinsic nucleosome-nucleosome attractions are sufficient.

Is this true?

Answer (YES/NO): NO